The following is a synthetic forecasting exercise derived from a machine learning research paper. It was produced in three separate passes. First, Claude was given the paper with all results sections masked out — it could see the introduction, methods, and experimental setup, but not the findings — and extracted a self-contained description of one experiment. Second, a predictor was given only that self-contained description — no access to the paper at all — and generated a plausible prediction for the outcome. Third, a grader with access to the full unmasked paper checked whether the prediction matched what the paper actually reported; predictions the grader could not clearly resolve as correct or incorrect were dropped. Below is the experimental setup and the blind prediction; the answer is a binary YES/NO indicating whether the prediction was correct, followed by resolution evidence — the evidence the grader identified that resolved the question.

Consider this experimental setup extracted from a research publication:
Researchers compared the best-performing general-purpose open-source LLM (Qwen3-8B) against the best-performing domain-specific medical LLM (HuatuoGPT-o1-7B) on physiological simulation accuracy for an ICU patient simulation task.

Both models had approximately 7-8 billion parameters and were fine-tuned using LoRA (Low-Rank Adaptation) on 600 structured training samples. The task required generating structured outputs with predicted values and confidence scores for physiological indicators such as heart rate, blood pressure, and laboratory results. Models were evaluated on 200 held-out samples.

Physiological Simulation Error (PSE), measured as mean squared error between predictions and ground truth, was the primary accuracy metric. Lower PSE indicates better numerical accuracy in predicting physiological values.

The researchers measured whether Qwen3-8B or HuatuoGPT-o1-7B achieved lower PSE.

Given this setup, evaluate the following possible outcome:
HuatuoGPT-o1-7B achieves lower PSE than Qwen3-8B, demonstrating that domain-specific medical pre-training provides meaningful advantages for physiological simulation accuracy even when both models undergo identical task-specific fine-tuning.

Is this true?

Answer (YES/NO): YES